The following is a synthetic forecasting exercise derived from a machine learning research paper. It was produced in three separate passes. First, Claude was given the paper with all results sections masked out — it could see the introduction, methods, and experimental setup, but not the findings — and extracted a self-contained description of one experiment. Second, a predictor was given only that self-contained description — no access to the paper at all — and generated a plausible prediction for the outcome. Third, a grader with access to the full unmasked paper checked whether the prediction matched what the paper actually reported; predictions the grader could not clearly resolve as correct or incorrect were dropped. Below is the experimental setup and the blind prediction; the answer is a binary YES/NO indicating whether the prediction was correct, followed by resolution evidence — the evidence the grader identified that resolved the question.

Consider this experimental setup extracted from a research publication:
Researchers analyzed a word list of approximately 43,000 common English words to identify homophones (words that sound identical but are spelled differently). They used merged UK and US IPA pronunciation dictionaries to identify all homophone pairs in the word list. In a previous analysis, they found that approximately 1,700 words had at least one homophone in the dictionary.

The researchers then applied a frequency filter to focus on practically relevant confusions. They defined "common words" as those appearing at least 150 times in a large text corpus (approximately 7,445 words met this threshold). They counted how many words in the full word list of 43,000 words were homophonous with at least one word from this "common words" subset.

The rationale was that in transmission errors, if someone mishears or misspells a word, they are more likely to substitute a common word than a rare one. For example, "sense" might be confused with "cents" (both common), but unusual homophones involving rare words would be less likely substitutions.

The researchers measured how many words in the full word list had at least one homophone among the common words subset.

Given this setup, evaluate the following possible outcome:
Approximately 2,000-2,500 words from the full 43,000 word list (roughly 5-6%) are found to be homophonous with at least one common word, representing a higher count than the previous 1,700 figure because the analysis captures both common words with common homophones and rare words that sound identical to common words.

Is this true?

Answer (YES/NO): NO